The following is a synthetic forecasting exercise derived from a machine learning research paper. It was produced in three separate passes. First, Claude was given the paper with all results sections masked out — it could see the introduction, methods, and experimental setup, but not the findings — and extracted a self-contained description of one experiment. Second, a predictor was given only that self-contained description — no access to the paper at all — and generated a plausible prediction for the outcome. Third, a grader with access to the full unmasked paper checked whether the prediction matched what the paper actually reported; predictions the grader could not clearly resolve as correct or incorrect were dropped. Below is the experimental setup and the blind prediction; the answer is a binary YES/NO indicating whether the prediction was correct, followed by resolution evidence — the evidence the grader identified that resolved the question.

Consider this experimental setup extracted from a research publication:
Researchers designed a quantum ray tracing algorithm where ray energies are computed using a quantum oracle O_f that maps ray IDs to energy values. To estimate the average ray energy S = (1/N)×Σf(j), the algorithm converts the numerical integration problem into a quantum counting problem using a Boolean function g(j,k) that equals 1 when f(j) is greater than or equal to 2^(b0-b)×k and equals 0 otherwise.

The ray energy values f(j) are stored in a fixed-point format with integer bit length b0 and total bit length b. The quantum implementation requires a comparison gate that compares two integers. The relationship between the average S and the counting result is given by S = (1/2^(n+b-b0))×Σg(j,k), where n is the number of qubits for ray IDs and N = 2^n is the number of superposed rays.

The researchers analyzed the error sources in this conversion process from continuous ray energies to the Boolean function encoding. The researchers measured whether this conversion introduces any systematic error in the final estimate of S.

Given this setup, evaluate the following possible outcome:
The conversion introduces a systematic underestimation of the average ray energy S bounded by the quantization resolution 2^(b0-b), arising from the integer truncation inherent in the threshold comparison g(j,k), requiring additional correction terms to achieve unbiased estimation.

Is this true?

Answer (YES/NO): NO